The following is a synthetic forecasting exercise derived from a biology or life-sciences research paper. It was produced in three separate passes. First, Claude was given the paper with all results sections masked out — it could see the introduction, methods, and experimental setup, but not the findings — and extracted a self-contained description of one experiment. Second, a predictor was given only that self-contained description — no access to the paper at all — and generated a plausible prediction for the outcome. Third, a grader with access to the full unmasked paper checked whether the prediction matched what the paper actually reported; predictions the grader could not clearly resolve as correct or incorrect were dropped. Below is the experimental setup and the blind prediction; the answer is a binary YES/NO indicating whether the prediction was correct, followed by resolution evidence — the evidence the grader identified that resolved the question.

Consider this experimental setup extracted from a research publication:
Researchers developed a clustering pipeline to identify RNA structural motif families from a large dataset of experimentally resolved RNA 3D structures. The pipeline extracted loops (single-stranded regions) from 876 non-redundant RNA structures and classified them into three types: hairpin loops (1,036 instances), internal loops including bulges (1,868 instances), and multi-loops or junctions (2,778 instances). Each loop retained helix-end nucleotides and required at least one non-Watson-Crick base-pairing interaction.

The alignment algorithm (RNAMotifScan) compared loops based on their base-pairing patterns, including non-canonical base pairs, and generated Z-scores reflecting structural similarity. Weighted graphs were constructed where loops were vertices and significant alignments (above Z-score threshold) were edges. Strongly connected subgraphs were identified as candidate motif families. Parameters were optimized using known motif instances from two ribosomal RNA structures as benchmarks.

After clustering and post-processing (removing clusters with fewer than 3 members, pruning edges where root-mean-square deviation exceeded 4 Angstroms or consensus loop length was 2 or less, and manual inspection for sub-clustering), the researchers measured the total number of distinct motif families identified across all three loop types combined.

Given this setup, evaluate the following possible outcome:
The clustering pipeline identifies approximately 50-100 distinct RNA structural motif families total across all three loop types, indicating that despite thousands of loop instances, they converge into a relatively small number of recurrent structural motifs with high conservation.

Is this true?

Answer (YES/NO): NO